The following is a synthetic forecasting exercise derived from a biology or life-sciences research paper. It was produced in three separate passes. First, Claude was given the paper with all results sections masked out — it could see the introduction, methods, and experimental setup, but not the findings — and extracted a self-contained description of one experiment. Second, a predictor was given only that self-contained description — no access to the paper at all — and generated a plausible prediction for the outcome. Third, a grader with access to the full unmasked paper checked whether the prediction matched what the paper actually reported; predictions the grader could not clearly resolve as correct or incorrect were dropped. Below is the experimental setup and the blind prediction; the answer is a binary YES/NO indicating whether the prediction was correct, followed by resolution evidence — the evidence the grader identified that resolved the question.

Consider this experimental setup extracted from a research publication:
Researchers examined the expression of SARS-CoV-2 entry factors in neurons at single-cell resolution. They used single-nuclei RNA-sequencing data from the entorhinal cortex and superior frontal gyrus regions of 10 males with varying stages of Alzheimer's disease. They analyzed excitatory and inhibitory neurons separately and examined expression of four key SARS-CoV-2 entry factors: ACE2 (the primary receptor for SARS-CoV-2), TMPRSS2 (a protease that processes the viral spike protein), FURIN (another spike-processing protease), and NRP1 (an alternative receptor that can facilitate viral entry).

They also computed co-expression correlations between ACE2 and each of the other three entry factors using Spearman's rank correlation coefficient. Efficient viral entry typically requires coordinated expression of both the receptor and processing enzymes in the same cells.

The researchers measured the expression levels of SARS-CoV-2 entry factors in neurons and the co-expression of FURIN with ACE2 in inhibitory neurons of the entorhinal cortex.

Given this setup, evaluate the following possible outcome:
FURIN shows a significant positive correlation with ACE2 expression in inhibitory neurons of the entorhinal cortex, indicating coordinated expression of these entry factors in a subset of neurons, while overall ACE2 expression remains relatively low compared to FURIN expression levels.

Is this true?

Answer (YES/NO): NO